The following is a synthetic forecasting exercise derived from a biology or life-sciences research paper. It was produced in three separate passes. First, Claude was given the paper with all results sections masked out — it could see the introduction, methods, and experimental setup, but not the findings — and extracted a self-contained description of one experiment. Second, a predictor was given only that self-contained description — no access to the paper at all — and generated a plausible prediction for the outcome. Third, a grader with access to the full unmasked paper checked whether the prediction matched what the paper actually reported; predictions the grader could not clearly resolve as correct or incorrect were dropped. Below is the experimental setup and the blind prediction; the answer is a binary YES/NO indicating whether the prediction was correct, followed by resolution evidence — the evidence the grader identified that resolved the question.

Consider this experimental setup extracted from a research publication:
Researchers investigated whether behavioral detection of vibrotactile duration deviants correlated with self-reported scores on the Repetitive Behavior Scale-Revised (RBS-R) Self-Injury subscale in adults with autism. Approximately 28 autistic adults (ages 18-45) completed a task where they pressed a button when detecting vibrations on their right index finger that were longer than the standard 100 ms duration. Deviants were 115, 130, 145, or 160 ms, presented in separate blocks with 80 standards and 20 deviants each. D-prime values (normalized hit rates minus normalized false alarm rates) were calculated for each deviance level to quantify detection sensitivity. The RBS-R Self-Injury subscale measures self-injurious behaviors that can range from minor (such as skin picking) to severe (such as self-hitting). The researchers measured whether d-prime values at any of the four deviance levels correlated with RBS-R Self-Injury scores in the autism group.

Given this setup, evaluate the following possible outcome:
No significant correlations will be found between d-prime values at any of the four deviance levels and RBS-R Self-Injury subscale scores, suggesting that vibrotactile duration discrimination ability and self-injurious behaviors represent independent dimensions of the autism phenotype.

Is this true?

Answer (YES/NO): YES